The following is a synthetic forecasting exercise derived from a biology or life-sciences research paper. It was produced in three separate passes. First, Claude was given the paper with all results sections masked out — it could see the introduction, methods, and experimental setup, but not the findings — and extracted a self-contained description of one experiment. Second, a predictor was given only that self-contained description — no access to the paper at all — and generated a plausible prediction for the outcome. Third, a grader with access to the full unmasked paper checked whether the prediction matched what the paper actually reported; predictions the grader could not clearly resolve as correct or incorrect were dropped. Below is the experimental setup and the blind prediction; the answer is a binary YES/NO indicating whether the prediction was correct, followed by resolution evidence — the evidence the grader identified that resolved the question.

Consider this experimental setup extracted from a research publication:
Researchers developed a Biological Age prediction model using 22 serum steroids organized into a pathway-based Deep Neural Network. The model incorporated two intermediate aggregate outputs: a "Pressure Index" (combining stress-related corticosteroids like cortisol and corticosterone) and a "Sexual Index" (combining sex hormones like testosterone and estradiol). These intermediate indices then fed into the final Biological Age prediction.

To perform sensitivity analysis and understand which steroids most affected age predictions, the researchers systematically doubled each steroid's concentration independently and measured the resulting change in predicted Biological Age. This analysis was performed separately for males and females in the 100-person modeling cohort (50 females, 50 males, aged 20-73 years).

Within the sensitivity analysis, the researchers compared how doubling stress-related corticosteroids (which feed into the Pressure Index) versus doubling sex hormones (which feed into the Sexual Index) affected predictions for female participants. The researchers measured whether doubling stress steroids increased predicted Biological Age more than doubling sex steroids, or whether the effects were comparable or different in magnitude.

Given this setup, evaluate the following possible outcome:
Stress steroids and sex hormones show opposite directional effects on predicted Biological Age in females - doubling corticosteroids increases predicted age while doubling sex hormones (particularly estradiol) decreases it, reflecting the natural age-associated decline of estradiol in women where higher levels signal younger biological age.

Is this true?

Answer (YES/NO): NO